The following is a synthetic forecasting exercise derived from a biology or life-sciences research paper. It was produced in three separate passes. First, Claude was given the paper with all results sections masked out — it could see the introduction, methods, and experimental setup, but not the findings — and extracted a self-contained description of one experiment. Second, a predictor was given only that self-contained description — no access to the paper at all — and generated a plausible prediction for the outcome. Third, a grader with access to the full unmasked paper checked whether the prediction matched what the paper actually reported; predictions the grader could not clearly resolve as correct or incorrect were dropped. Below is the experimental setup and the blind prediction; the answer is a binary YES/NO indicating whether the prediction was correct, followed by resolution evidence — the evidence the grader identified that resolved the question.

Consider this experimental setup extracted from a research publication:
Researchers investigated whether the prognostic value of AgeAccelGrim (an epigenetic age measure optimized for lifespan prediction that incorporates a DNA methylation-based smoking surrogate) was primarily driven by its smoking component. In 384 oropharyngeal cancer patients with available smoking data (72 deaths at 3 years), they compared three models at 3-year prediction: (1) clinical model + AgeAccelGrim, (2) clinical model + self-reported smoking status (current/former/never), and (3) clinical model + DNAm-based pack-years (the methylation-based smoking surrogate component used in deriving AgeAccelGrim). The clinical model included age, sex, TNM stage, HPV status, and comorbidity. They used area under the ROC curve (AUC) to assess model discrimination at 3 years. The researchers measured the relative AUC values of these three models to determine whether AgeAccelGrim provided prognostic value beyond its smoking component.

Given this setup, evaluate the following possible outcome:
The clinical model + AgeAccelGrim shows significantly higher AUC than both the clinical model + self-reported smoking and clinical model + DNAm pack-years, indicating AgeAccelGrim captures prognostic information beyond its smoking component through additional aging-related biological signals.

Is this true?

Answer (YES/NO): NO